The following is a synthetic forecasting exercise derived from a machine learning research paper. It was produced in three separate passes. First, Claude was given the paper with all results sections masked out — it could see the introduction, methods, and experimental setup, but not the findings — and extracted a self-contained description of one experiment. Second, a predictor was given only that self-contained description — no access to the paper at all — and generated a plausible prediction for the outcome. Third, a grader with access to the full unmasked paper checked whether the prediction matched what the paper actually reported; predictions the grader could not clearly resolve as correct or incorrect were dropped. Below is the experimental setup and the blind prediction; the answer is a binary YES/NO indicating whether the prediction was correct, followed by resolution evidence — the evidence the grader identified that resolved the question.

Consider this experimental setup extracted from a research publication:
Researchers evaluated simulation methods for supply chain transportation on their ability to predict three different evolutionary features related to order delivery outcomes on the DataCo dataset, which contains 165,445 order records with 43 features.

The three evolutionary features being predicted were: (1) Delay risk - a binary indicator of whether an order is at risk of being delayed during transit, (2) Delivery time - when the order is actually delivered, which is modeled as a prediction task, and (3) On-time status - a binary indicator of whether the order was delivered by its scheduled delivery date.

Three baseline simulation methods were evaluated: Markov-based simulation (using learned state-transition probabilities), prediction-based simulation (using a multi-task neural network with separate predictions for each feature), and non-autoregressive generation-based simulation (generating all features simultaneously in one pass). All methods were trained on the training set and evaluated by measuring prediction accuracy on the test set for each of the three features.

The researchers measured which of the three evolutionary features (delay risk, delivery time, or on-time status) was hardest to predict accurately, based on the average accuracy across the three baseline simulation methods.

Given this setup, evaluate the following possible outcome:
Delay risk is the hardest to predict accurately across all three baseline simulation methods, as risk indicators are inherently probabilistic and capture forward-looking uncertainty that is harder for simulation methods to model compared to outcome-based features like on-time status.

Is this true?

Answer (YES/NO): NO